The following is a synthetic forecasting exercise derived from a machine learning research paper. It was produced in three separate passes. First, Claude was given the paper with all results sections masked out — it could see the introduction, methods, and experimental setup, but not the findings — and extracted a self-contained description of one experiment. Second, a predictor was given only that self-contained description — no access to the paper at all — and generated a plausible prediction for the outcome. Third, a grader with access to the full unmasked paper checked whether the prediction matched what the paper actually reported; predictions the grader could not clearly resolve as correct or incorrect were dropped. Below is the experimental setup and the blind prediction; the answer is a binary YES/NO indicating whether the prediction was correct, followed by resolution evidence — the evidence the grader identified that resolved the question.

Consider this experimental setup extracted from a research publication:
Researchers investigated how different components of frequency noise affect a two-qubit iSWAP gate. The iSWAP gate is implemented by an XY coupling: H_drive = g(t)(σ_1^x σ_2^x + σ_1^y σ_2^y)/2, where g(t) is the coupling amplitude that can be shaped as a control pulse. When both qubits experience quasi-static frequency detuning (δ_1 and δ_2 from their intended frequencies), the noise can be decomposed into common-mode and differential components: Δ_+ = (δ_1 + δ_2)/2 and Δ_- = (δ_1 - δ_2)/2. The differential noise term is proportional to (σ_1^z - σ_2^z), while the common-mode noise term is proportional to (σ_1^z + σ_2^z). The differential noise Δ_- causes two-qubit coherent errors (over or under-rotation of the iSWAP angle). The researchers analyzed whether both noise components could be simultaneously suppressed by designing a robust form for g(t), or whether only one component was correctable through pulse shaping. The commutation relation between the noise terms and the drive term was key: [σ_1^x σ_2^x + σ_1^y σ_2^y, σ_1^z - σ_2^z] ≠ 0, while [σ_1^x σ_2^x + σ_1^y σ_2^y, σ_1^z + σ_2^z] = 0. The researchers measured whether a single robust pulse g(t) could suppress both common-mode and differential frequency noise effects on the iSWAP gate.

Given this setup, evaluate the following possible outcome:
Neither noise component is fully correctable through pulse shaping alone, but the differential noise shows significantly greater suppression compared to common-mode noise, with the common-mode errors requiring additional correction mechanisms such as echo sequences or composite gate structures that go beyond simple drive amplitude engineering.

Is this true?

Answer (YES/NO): NO